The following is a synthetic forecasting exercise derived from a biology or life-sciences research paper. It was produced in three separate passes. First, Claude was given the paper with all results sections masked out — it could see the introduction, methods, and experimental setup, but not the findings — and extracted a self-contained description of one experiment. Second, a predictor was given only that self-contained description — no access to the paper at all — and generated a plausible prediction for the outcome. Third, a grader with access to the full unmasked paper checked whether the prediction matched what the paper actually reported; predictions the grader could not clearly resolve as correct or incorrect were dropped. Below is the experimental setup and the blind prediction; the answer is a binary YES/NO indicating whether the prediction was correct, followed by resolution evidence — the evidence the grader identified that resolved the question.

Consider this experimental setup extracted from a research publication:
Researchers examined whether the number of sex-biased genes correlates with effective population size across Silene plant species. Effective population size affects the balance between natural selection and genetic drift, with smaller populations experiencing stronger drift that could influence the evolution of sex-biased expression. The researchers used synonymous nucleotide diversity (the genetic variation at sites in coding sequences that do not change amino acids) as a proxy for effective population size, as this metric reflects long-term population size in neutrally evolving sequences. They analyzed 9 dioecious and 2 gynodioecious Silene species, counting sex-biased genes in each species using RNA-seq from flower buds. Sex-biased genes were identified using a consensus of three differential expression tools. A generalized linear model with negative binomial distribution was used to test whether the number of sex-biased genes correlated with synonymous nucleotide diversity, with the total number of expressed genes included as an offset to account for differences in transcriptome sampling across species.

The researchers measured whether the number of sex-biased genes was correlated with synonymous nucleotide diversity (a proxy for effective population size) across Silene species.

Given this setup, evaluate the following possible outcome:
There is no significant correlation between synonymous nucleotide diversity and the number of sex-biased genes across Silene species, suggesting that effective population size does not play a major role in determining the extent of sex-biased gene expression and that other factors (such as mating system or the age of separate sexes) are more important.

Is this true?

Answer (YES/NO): YES